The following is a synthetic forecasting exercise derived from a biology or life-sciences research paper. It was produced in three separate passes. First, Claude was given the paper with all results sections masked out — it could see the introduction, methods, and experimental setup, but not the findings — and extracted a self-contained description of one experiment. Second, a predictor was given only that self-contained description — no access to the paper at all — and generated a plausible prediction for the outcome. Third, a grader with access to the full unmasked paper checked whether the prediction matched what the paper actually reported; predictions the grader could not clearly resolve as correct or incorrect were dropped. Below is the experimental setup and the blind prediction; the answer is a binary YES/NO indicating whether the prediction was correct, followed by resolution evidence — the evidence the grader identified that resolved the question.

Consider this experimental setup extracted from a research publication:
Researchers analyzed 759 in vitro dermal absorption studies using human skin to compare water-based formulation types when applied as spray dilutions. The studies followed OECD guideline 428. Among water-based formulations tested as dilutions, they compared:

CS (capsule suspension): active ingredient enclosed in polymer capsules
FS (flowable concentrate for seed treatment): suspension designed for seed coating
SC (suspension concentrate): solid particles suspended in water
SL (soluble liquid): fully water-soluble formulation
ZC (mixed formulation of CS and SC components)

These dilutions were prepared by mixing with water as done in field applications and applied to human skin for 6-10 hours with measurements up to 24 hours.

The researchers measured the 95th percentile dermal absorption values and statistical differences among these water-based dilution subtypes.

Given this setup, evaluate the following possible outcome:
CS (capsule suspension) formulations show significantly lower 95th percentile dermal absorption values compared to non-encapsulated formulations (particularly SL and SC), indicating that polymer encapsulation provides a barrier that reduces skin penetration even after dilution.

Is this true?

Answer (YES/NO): NO